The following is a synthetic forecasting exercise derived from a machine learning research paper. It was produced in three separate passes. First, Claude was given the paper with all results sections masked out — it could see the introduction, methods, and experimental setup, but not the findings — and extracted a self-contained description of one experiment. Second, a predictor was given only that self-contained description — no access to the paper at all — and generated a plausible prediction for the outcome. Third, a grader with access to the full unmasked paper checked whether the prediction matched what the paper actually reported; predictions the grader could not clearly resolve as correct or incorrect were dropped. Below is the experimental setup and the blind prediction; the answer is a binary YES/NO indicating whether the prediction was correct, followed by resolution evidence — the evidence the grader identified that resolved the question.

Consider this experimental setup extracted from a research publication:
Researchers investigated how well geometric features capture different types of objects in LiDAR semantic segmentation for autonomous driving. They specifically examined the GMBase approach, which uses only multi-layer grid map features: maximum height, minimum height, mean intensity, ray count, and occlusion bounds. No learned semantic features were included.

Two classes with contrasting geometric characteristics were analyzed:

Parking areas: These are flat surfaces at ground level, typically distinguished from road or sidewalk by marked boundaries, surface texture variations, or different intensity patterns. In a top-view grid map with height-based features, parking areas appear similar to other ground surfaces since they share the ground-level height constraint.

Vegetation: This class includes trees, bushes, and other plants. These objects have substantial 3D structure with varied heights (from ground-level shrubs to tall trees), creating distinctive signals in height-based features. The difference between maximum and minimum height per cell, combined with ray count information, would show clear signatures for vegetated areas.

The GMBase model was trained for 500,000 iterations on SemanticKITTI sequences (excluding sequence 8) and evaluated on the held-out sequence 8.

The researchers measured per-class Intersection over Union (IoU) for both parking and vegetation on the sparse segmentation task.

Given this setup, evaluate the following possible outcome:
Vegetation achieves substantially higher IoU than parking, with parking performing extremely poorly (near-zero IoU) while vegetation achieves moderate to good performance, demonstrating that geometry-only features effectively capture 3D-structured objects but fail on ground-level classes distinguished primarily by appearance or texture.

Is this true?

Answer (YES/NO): NO